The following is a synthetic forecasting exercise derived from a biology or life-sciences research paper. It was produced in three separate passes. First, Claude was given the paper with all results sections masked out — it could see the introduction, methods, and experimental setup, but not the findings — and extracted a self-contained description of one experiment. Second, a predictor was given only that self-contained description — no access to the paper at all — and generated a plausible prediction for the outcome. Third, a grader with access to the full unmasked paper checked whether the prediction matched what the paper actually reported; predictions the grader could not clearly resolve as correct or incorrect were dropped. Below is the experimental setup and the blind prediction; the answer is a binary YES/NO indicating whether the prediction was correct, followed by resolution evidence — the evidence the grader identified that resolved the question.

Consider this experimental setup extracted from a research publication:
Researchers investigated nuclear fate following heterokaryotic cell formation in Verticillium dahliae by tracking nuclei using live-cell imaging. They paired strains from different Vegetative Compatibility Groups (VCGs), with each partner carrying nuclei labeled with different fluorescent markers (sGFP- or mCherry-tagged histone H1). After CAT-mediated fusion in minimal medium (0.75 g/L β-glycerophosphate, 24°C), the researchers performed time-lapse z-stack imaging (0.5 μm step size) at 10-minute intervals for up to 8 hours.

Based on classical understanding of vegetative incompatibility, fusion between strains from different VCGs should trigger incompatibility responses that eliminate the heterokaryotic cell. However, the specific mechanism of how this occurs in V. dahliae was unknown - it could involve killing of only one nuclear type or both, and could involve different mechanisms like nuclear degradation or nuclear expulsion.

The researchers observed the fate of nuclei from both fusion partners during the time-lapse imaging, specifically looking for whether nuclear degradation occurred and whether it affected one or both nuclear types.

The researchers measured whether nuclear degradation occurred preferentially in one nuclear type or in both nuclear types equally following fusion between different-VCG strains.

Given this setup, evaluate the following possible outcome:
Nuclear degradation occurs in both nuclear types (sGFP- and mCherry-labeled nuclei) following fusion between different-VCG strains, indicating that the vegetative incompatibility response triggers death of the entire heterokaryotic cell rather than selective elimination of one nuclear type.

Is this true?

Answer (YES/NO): YES